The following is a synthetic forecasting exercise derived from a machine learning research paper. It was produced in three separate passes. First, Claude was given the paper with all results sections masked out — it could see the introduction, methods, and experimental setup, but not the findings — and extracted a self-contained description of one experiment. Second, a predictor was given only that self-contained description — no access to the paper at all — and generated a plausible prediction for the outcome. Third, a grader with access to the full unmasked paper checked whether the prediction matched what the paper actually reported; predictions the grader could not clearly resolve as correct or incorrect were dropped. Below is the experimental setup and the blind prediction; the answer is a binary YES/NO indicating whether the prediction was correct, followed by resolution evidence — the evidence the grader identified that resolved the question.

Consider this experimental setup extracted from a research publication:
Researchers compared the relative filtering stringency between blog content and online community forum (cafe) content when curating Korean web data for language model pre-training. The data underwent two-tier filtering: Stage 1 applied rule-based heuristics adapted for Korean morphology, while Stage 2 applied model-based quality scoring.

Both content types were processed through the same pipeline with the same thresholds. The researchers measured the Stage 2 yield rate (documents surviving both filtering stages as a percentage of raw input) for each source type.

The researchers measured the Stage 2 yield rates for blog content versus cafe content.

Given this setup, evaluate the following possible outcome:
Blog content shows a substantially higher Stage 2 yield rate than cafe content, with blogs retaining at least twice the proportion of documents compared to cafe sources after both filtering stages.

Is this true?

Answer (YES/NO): YES